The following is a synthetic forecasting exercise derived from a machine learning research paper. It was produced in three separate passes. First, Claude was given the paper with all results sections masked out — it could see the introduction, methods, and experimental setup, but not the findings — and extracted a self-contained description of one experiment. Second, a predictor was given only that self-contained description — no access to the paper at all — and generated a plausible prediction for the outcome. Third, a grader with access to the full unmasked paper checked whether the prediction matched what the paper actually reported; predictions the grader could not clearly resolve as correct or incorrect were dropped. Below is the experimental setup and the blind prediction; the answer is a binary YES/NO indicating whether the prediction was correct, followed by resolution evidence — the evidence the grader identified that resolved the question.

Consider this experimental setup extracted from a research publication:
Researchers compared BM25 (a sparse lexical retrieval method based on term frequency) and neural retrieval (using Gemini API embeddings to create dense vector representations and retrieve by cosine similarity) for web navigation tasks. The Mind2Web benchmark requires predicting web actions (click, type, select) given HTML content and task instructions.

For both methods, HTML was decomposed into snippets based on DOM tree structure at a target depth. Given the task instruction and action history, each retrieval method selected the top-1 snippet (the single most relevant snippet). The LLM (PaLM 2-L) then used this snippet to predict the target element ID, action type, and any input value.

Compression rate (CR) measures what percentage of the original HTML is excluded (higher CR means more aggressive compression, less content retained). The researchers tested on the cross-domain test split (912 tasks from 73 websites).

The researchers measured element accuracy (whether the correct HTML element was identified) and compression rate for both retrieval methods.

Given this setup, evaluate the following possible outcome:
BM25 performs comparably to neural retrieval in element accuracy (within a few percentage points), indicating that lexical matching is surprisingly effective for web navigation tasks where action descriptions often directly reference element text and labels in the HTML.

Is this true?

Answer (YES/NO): YES